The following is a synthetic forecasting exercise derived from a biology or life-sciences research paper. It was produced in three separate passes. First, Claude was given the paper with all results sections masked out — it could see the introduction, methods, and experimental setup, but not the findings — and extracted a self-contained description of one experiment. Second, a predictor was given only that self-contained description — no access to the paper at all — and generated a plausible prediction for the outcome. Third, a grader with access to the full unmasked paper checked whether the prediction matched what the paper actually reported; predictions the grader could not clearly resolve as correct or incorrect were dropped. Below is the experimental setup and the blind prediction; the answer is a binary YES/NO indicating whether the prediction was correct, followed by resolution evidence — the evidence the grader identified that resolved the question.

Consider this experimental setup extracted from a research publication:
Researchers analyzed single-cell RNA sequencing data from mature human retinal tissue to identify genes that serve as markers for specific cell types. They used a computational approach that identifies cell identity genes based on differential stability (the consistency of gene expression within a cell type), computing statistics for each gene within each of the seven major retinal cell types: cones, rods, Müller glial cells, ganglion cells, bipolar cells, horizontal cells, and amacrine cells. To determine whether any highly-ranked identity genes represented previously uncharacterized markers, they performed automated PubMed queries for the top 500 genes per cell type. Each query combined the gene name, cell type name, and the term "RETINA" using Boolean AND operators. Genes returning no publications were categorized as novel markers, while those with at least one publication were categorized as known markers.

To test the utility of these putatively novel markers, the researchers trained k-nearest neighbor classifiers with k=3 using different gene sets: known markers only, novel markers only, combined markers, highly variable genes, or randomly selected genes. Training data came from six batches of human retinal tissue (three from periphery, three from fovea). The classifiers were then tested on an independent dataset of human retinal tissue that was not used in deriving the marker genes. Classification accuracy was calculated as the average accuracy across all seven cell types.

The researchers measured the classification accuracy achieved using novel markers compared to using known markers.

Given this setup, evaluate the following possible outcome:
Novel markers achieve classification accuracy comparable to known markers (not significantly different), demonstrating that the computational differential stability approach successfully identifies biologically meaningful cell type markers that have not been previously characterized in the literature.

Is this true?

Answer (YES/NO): YES